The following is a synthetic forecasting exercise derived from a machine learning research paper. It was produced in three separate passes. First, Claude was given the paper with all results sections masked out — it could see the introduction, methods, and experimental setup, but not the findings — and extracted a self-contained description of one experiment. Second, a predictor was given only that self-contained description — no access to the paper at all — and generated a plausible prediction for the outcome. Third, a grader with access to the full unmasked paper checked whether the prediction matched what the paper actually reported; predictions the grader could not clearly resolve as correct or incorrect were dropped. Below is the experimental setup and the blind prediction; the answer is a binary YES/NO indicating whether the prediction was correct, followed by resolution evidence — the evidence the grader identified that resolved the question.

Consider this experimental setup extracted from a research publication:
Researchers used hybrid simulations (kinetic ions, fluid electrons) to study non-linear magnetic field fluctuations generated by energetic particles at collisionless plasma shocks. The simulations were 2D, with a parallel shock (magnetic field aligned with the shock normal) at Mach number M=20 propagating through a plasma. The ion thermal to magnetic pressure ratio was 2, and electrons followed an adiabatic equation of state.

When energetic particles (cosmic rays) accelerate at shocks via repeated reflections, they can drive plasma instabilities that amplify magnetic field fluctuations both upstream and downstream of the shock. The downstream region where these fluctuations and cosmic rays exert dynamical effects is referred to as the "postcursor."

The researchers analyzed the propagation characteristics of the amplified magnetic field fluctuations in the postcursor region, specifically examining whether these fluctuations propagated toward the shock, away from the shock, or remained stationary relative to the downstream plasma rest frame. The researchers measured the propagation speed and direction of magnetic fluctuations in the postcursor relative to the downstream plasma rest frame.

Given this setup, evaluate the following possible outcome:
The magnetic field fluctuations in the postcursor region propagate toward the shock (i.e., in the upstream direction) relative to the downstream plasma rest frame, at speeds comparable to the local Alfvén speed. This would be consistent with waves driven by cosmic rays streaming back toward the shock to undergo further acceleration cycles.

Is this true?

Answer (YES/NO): NO